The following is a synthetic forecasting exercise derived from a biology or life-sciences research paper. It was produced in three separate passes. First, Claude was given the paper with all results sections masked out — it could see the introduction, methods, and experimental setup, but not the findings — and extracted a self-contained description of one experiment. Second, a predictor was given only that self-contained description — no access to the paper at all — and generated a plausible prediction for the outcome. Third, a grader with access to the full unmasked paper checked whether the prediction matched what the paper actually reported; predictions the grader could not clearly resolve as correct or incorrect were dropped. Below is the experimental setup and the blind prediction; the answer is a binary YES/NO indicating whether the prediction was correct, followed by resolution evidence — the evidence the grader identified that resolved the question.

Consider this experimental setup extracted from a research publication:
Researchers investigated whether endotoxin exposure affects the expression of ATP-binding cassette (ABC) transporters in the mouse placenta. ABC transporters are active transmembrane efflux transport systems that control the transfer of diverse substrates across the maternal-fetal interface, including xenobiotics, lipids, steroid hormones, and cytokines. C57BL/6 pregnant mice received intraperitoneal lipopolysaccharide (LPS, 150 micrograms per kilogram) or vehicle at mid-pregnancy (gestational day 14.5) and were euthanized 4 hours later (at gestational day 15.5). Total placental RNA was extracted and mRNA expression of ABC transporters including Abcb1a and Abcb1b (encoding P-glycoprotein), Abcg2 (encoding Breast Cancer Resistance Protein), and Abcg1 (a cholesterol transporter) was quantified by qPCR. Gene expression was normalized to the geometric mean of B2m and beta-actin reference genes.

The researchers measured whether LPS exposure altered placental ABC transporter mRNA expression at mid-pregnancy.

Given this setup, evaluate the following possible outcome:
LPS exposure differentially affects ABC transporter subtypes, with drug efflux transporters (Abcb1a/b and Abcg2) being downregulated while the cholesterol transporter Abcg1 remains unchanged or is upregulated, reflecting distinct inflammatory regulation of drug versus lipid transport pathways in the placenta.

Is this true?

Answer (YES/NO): NO